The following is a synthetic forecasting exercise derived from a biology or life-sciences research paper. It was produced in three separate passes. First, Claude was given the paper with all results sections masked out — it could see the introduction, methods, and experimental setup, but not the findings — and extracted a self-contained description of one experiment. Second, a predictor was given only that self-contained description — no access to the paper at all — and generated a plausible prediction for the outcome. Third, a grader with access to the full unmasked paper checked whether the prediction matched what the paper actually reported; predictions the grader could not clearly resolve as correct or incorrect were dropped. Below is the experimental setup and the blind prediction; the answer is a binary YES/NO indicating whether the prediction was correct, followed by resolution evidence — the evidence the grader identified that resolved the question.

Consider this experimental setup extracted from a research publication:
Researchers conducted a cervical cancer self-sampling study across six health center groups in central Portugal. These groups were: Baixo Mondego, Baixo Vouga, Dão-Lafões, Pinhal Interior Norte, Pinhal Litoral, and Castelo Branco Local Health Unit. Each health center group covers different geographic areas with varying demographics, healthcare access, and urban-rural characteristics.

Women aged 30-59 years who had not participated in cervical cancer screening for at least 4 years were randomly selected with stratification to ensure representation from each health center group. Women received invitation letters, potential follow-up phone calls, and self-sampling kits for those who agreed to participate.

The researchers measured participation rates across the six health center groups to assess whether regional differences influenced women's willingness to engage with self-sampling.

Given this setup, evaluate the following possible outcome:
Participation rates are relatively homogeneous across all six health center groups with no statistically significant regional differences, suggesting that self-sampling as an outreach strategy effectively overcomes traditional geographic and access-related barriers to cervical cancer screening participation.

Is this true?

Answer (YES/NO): NO